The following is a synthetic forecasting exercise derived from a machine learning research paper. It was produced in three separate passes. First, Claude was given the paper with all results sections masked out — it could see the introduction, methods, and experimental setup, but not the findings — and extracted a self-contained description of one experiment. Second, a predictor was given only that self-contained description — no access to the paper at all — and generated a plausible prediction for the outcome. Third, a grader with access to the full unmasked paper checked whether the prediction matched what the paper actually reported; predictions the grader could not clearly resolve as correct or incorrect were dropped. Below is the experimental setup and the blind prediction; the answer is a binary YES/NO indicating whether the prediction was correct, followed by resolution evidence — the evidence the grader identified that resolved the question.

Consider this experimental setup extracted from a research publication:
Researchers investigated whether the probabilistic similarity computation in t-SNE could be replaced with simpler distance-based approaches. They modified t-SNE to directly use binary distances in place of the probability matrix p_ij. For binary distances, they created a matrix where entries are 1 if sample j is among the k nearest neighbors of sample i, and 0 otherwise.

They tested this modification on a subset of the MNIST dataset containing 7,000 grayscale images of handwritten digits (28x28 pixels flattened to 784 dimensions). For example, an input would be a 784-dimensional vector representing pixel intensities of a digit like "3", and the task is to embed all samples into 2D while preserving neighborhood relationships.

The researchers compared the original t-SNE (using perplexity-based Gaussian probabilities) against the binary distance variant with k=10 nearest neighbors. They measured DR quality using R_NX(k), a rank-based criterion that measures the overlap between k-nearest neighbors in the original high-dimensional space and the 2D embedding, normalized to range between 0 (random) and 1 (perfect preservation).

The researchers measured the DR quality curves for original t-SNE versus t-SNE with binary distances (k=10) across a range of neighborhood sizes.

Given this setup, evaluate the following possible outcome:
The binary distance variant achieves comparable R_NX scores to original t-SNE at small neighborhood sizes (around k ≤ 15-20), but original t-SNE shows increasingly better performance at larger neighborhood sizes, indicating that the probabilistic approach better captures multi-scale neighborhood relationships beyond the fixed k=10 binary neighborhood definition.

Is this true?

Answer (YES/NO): NO